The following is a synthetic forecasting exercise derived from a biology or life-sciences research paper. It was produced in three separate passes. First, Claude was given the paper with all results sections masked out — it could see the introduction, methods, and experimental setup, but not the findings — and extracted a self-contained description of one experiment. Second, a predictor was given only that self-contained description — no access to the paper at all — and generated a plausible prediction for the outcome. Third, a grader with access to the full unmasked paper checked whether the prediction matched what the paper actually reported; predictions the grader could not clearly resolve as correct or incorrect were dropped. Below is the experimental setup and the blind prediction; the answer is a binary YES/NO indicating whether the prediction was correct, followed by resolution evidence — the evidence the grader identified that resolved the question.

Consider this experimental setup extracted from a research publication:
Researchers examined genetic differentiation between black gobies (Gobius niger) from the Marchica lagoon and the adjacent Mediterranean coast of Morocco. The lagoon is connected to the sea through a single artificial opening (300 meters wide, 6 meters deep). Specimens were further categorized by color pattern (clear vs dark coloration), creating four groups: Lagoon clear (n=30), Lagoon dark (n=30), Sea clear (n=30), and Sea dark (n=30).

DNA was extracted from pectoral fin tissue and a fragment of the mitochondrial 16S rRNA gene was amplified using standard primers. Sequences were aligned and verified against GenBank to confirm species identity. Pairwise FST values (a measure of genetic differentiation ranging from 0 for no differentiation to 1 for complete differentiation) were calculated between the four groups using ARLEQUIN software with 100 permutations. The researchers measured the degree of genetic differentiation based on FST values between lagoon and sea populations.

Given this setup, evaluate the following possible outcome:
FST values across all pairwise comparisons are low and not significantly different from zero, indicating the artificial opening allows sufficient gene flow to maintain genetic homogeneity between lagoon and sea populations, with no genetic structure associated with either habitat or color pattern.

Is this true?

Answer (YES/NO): YES